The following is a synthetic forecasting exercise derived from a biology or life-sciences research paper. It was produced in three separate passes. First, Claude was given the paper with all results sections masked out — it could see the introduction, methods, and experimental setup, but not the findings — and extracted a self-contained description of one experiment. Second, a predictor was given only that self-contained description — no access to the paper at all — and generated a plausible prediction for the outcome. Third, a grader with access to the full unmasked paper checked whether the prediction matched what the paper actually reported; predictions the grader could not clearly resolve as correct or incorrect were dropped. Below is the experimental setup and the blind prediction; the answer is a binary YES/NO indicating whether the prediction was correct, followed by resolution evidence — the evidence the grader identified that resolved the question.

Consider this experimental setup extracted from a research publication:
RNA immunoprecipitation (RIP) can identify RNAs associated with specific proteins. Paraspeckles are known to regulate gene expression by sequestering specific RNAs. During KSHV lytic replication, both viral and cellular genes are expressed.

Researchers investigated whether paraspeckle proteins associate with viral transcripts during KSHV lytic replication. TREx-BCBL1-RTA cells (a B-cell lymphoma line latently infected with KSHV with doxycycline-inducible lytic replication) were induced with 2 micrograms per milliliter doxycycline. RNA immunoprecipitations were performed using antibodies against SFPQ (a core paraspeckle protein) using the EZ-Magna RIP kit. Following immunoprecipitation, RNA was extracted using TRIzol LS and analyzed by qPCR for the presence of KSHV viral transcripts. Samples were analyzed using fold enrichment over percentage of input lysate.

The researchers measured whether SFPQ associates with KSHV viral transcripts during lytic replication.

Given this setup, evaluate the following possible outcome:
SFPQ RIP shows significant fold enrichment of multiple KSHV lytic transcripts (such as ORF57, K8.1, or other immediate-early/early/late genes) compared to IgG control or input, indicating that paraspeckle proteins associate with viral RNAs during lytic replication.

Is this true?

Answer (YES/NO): YES